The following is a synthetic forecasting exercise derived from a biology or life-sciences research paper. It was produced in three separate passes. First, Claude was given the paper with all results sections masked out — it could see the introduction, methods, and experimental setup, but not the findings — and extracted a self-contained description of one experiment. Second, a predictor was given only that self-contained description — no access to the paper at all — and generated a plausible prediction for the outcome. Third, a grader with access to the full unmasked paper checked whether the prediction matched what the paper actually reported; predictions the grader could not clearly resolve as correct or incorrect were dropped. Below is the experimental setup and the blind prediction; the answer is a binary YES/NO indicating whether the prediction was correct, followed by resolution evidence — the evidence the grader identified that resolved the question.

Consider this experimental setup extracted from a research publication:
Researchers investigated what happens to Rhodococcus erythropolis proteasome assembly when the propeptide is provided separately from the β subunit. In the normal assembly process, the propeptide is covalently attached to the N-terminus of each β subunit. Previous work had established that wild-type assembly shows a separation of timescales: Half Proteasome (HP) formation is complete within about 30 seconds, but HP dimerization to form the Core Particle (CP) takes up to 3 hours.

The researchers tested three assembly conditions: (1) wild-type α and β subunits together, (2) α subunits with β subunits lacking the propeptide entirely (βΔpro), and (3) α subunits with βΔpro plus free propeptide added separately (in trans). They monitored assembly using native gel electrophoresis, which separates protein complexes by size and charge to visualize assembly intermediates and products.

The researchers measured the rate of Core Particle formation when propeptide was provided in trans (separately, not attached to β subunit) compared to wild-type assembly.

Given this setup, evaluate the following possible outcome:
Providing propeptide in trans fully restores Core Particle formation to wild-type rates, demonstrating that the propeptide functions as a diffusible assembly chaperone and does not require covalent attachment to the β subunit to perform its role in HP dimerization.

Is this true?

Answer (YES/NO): NO